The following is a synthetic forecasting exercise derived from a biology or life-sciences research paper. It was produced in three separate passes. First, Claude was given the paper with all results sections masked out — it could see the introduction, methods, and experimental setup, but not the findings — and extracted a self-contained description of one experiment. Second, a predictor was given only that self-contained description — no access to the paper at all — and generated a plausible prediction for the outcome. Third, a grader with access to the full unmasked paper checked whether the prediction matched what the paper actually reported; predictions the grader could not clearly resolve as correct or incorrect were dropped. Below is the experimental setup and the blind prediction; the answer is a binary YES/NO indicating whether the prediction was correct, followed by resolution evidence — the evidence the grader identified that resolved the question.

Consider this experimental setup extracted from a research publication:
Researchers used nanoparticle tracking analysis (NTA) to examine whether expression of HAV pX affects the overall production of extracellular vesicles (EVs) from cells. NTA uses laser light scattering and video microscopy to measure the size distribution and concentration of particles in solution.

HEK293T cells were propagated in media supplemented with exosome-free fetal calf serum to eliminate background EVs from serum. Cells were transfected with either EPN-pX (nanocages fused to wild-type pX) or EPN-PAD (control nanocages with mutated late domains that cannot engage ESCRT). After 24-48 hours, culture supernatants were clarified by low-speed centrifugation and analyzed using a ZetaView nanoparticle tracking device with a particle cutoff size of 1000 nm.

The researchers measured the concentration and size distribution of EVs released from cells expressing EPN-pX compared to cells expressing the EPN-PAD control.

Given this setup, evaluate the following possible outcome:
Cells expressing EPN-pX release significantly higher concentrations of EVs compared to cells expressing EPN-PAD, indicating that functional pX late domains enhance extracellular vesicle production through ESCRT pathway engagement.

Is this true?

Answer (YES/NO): NO